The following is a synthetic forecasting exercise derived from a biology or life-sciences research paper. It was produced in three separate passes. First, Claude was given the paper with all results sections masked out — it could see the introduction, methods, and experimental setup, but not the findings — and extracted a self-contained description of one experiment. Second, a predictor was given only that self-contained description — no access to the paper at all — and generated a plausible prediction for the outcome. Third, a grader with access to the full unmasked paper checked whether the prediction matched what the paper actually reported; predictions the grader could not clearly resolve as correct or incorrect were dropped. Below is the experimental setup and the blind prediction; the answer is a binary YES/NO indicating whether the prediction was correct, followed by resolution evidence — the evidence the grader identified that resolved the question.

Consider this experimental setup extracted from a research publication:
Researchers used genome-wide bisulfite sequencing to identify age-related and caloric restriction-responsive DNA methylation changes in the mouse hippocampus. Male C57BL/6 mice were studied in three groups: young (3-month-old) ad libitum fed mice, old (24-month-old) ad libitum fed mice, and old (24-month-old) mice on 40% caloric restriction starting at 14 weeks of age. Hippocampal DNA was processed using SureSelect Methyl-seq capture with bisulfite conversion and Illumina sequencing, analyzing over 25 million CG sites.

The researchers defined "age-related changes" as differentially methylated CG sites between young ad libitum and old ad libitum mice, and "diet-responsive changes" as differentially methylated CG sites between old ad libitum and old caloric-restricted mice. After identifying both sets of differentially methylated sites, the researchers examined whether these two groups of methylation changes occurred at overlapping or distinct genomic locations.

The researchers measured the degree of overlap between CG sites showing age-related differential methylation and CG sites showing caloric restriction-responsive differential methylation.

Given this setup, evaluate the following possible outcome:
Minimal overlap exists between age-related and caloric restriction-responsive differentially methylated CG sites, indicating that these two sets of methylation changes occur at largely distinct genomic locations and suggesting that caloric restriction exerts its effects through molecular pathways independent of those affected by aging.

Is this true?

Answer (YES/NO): NO